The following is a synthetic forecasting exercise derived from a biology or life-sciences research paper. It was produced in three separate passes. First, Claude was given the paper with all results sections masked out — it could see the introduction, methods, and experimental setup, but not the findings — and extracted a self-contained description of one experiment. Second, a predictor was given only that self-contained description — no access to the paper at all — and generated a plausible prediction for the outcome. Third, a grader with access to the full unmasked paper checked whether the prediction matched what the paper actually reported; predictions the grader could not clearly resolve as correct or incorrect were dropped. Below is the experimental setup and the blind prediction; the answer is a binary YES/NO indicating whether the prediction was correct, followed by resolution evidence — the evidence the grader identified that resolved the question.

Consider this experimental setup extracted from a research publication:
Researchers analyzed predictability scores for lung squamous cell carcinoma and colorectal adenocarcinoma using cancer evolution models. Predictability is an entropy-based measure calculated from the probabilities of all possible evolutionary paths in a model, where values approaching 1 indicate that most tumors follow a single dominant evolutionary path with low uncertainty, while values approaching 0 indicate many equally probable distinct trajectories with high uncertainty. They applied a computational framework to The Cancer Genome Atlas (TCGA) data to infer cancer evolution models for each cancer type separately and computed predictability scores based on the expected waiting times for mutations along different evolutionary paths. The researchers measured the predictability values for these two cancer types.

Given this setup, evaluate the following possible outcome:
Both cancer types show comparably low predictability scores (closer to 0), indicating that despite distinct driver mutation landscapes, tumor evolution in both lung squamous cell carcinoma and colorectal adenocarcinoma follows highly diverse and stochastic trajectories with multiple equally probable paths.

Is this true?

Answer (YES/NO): NO